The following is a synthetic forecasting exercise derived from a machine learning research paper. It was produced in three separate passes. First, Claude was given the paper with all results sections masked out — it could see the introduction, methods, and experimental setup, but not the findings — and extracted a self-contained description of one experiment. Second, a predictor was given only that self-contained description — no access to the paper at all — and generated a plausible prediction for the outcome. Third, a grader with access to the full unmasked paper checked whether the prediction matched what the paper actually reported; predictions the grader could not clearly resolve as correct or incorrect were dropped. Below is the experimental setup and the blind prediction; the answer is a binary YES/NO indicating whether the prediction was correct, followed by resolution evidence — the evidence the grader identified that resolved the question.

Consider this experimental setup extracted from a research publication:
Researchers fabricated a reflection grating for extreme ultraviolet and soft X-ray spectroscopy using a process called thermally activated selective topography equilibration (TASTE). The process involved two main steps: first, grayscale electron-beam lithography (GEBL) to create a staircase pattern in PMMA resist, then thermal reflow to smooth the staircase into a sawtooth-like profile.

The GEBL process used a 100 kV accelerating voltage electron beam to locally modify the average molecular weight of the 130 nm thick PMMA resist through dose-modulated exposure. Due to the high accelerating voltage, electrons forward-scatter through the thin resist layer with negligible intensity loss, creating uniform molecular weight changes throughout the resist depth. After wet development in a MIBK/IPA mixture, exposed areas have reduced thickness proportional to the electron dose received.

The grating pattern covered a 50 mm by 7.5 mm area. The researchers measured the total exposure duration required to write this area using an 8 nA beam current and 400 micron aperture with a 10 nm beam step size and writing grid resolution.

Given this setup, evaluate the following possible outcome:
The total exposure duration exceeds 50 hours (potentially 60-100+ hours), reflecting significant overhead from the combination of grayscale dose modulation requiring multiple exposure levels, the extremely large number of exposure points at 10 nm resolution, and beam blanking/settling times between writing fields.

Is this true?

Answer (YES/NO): NO